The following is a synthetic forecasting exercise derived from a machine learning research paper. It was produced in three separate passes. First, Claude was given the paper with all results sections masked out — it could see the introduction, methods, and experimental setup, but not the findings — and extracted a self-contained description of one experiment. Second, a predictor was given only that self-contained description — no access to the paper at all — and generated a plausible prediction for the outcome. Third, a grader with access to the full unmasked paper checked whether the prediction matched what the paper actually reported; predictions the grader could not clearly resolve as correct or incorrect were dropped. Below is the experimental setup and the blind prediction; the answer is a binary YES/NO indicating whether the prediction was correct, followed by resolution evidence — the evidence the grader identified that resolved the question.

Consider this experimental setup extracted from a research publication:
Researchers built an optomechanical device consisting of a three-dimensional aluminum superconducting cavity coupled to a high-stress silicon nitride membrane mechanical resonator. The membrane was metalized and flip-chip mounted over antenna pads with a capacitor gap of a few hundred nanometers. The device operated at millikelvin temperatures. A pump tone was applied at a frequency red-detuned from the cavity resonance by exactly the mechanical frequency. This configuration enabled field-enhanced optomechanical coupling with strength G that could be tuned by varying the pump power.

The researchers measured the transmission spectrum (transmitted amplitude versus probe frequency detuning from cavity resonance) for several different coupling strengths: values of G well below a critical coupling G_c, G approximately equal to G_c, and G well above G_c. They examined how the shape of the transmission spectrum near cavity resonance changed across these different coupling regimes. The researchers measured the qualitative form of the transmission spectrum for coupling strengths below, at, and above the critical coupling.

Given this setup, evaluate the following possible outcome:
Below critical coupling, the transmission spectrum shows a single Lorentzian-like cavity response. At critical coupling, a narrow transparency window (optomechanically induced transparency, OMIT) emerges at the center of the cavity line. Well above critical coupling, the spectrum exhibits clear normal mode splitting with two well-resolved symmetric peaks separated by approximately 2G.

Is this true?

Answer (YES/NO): NO